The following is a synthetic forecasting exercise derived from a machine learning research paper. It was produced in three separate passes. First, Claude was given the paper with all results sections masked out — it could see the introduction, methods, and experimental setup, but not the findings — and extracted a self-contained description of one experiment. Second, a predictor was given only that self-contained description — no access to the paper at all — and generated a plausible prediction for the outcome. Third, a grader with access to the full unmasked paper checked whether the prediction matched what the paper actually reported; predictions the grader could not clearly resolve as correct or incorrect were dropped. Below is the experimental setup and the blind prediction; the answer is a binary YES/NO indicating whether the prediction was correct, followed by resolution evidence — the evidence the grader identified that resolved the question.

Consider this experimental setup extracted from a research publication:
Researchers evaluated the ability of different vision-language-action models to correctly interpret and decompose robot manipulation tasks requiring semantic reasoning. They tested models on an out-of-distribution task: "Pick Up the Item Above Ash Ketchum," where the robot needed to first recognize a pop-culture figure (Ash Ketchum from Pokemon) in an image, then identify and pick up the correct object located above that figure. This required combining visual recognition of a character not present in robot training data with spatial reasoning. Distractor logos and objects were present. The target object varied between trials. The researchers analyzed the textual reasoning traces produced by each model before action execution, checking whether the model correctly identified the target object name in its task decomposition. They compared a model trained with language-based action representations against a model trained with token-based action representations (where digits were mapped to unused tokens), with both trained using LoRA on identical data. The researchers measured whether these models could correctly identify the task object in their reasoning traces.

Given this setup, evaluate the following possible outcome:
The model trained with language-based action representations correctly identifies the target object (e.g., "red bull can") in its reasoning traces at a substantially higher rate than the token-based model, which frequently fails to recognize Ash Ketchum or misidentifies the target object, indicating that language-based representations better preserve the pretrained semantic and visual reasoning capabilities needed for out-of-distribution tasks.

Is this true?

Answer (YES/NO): YES